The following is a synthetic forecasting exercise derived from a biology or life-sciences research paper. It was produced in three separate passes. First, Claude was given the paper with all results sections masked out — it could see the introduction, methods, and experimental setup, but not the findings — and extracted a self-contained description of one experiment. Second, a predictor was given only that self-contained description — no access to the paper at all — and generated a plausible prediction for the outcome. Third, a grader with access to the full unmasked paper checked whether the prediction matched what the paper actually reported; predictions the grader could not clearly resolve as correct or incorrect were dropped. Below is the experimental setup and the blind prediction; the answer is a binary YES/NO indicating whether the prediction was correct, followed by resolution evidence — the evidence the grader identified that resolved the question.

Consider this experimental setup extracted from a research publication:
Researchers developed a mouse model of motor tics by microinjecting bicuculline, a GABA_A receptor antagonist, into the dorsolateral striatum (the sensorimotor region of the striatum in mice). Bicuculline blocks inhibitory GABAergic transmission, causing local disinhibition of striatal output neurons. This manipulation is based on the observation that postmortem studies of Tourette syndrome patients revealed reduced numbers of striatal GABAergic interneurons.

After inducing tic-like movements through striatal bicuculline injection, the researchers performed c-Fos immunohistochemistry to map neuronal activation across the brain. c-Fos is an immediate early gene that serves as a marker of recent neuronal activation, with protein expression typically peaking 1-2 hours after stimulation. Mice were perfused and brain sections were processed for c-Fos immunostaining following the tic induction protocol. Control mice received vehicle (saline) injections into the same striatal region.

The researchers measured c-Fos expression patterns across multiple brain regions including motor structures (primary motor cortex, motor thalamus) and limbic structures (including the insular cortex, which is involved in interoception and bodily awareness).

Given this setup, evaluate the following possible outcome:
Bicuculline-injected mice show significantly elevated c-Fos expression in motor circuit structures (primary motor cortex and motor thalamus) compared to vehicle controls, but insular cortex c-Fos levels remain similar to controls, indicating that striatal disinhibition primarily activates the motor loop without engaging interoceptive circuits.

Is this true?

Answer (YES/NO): NO